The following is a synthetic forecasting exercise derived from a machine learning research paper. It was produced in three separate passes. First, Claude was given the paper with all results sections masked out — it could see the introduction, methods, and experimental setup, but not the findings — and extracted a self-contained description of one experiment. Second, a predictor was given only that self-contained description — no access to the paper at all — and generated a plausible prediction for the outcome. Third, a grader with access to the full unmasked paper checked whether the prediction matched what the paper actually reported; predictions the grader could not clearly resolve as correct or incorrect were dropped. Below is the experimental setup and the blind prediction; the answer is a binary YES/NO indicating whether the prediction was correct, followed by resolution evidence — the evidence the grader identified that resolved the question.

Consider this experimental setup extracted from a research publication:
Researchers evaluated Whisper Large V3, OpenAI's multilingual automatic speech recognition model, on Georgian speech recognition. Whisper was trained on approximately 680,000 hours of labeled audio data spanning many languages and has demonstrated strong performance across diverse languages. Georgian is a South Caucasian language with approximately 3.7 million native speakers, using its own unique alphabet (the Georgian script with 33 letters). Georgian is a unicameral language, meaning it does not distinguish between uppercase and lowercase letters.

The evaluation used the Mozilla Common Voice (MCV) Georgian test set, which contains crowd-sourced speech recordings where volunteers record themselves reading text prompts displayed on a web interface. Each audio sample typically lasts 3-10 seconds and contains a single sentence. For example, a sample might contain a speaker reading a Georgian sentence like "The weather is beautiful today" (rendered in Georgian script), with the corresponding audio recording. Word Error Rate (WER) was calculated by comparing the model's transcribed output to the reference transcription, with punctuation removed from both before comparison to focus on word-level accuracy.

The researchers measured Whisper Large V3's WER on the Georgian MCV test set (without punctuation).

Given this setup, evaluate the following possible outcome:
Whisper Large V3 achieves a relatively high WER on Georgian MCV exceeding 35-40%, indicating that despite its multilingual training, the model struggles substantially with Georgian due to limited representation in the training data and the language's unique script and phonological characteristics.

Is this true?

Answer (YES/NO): YES